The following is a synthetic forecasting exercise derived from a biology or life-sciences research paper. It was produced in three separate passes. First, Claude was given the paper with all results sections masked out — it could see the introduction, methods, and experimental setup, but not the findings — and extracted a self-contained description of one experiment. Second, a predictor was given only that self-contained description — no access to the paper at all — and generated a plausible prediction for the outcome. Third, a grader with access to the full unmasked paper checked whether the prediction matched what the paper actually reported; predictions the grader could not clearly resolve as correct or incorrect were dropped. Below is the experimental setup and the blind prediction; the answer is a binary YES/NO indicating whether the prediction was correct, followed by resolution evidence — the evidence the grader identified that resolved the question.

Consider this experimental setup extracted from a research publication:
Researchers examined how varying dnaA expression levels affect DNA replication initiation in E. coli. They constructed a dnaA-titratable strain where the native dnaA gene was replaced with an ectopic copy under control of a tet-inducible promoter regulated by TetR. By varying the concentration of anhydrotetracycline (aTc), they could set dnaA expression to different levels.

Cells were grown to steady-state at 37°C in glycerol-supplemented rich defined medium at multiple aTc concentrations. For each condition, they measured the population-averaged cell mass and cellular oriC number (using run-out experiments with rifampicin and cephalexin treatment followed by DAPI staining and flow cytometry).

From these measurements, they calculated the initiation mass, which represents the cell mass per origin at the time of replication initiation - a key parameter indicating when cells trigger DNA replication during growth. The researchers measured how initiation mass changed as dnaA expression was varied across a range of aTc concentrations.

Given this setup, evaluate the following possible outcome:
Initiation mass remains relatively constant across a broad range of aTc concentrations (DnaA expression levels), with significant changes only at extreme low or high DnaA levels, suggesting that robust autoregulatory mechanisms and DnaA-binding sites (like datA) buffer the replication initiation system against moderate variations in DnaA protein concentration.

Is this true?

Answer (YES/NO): NO